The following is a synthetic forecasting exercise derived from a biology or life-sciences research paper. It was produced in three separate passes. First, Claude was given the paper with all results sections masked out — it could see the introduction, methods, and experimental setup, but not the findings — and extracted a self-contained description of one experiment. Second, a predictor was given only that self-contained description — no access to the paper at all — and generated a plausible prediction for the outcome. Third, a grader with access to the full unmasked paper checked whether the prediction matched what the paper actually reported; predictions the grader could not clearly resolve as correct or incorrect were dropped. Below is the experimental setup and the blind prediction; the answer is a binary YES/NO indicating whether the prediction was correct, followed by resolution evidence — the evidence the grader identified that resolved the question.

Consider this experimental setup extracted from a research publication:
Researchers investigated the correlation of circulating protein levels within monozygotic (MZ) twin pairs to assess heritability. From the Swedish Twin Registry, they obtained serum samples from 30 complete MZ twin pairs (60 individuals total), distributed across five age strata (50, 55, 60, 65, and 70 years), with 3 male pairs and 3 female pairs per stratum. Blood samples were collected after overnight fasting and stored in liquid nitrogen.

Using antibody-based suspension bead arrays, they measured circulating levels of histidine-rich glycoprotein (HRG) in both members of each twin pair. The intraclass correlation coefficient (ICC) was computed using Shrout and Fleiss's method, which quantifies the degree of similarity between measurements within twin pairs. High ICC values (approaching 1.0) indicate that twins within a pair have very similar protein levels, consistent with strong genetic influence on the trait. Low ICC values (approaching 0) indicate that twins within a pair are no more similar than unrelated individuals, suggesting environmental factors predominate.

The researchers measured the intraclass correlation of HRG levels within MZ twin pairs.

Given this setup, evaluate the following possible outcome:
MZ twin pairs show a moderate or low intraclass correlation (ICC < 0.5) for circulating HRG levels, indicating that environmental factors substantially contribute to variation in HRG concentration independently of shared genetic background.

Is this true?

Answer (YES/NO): YES